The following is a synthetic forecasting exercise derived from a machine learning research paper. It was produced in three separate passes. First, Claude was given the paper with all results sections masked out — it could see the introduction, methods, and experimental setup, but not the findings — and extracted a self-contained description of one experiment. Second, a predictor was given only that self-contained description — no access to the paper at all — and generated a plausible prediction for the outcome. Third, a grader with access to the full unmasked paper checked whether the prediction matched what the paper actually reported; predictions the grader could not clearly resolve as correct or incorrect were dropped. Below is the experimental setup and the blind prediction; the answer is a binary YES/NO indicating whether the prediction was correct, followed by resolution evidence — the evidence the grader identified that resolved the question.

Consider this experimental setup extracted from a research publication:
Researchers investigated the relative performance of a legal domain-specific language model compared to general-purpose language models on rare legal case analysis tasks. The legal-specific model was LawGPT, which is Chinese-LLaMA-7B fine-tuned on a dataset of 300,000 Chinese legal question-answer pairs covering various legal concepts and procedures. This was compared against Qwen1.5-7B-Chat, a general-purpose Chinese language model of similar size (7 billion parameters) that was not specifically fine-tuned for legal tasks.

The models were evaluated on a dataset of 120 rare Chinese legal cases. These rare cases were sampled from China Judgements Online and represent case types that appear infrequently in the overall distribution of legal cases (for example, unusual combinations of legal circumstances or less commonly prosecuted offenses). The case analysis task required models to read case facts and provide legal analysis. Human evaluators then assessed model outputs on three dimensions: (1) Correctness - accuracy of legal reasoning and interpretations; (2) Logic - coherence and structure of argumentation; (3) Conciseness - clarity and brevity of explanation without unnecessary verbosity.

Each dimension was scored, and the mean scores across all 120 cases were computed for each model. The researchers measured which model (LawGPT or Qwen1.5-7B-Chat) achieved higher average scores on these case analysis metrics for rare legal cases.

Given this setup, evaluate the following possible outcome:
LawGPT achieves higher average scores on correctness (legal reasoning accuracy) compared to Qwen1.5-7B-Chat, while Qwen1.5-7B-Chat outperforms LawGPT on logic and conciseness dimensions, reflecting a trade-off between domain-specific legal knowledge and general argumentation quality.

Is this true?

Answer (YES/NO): NO